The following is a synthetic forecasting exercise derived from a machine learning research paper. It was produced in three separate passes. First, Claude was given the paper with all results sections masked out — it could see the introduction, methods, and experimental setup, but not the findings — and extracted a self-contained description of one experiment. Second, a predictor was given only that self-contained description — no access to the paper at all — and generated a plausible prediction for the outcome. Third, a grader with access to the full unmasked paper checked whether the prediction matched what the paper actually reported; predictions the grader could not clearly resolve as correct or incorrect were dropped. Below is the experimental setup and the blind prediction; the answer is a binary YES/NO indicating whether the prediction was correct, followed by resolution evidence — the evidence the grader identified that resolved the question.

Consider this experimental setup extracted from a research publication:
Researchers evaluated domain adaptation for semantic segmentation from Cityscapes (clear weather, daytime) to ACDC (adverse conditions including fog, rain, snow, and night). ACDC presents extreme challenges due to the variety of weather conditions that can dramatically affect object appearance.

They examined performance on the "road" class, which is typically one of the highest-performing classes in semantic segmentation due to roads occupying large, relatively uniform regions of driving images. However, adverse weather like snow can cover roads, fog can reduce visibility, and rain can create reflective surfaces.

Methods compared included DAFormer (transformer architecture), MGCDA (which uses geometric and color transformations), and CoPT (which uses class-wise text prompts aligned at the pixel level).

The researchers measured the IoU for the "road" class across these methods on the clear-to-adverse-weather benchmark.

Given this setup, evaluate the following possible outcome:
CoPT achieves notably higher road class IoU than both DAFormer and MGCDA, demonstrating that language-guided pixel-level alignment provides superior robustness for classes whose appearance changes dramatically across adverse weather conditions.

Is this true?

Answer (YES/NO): NO